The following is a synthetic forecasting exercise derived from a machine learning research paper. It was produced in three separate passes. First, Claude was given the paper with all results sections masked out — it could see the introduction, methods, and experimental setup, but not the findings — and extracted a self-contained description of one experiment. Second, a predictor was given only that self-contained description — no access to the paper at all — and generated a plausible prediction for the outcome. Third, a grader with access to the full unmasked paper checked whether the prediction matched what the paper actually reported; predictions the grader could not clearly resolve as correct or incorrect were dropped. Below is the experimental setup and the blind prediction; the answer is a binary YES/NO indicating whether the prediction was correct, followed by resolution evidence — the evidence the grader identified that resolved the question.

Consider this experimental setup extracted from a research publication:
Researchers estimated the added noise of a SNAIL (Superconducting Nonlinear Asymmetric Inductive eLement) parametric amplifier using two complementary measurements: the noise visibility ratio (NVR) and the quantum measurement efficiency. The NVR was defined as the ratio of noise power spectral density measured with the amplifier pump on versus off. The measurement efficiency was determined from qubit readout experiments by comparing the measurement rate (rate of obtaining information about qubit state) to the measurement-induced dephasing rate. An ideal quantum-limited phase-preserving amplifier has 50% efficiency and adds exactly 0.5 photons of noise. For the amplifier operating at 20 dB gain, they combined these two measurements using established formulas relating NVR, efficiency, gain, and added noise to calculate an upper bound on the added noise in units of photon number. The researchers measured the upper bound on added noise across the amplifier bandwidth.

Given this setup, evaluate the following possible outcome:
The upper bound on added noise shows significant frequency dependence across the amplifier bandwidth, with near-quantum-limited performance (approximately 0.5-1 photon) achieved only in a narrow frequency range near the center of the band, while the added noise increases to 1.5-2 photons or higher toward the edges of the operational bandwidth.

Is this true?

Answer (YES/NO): NO